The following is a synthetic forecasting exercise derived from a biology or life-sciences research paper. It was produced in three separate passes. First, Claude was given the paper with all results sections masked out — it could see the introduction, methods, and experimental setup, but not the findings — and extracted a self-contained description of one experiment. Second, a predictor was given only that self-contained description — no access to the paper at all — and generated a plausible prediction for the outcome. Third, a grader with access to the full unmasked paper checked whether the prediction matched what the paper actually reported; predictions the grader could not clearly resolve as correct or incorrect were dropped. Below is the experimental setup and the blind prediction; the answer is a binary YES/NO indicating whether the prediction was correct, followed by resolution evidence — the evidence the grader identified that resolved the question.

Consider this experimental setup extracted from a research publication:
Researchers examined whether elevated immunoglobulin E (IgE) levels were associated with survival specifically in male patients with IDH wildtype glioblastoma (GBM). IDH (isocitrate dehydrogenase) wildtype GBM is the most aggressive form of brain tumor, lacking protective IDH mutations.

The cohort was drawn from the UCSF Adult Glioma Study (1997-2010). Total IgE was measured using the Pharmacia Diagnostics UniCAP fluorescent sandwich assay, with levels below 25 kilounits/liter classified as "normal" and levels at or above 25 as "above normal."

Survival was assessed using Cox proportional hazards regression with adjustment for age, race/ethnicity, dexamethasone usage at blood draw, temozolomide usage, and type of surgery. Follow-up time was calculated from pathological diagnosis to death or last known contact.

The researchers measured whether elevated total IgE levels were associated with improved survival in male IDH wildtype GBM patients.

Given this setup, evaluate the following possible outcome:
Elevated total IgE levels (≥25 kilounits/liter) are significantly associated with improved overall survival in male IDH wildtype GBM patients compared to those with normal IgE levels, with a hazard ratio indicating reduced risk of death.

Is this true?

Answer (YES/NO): NO